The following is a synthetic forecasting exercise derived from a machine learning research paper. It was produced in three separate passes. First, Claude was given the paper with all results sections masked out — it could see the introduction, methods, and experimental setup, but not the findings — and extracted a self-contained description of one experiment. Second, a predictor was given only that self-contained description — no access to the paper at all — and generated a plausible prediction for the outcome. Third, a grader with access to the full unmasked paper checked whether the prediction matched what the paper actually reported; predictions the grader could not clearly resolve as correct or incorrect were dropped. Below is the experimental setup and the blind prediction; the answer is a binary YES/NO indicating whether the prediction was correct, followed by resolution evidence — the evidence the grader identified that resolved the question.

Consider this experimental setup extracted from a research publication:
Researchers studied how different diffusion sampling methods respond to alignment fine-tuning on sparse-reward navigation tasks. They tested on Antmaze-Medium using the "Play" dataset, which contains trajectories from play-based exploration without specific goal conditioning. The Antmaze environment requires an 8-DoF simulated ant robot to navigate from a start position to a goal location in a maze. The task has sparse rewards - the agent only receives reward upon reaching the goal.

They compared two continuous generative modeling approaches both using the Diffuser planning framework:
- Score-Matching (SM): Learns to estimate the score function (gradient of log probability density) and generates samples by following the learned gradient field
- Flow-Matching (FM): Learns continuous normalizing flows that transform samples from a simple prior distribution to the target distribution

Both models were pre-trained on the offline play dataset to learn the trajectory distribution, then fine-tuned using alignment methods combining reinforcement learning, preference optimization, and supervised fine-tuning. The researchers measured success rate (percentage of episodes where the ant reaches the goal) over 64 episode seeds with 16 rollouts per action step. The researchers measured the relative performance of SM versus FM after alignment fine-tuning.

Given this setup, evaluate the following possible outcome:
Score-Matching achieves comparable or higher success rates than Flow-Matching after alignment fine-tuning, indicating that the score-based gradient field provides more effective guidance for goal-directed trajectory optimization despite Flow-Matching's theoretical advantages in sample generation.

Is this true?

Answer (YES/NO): YES